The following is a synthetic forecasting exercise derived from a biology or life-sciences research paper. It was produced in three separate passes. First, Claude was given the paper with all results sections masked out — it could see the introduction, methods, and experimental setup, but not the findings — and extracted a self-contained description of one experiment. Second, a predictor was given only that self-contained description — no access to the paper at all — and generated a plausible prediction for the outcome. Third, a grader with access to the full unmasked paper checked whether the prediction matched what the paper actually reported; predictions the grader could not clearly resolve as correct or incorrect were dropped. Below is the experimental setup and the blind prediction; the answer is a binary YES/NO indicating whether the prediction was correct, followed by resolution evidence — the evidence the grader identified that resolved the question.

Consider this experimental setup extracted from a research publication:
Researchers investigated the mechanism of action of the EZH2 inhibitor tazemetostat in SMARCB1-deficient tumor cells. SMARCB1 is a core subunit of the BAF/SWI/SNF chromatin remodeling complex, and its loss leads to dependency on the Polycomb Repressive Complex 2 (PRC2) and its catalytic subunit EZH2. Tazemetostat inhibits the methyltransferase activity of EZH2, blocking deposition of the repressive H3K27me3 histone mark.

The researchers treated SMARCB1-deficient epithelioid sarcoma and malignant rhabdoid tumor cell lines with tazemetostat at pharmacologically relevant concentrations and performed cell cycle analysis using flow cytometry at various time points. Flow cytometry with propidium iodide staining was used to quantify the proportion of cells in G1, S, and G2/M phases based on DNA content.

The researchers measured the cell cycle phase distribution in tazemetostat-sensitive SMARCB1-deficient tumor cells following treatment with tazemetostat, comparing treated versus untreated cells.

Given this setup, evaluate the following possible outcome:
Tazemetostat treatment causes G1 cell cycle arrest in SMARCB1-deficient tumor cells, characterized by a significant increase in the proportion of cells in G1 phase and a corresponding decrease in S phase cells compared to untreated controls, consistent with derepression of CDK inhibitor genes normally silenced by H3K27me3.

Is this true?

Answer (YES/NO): YES